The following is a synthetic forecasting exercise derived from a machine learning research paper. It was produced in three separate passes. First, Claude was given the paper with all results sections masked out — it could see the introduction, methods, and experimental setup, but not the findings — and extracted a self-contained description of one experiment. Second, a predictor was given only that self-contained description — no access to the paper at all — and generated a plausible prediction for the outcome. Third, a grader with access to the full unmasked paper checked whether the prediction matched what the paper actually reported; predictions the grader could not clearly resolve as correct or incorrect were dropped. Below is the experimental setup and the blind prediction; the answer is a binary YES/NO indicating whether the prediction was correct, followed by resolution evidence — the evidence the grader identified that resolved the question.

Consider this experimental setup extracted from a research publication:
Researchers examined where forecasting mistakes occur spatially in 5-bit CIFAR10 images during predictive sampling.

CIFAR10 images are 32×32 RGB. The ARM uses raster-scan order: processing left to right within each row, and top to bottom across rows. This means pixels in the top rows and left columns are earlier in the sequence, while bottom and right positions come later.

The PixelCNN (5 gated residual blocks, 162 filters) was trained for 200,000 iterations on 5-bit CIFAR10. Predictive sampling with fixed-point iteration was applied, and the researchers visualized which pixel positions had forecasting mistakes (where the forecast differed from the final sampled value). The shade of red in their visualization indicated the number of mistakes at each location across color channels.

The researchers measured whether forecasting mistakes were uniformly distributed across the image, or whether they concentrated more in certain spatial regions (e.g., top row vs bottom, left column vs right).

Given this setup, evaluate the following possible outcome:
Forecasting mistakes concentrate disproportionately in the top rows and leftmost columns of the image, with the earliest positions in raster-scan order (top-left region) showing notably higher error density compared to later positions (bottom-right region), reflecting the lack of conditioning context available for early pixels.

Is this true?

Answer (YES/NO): NO